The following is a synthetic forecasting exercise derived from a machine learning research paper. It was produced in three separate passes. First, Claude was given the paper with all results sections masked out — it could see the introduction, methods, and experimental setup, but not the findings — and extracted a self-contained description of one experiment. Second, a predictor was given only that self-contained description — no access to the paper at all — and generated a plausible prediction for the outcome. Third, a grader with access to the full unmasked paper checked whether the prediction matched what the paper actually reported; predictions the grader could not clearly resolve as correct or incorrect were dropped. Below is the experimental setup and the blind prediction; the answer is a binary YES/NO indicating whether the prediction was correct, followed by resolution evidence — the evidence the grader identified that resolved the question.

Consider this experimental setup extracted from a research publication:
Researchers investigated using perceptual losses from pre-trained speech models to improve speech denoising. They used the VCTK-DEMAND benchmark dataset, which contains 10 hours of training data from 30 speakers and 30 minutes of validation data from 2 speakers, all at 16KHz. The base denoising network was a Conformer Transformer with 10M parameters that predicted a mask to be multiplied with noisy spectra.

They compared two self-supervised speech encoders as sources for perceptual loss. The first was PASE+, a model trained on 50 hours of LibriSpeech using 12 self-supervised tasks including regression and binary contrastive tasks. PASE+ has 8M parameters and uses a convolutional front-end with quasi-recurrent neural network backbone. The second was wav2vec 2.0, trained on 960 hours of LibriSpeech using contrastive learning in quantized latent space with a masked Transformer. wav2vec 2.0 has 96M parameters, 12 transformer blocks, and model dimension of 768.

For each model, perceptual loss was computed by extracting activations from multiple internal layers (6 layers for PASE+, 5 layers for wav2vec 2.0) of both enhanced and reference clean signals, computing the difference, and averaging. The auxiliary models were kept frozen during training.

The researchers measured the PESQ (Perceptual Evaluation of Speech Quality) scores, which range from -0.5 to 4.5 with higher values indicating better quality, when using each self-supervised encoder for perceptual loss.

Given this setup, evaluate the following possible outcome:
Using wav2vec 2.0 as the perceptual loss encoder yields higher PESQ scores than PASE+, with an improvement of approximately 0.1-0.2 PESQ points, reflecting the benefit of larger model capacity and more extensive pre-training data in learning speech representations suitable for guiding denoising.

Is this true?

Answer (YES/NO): NO